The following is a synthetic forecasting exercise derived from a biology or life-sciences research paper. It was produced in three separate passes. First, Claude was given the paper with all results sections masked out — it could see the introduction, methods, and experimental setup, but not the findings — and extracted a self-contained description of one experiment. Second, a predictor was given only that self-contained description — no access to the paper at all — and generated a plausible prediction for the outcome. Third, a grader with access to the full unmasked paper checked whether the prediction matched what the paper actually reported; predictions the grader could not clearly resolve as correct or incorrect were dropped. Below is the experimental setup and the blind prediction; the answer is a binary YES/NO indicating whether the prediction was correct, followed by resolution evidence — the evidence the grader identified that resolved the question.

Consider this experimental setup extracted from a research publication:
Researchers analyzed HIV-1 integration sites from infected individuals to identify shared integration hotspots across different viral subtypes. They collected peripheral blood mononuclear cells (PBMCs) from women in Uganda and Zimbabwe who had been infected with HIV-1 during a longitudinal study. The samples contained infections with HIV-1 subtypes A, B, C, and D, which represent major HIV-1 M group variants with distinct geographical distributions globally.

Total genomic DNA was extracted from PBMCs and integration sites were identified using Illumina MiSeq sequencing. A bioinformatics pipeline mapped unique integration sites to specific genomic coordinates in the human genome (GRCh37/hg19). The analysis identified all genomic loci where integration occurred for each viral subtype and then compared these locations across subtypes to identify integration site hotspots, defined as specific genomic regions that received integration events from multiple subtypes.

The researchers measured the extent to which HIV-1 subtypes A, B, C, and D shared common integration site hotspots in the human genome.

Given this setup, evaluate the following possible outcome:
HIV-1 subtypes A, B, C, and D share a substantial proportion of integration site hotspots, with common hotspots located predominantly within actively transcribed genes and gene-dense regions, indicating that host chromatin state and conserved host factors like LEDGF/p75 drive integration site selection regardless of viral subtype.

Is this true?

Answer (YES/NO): NO